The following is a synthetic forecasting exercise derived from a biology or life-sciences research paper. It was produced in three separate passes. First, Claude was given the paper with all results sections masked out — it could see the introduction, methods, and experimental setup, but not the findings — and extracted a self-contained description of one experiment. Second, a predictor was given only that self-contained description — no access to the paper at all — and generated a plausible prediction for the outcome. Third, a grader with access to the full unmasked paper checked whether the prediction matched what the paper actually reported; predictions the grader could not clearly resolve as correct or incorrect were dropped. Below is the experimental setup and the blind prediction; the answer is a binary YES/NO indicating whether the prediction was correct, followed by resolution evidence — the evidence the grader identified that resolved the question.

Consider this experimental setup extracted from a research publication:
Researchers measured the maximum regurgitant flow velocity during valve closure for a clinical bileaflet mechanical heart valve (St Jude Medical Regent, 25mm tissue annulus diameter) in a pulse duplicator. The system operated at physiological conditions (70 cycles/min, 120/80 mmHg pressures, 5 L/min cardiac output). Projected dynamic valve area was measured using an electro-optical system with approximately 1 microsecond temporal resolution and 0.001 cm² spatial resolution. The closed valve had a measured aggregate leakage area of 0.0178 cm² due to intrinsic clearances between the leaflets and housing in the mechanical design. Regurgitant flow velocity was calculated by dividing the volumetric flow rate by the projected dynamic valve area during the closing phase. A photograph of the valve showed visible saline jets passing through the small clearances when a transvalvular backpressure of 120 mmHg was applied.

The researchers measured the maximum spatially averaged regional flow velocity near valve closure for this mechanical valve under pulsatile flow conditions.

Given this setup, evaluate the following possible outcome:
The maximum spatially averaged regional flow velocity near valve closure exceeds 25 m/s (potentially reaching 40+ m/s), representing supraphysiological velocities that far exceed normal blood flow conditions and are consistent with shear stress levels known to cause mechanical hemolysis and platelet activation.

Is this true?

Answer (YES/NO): YES